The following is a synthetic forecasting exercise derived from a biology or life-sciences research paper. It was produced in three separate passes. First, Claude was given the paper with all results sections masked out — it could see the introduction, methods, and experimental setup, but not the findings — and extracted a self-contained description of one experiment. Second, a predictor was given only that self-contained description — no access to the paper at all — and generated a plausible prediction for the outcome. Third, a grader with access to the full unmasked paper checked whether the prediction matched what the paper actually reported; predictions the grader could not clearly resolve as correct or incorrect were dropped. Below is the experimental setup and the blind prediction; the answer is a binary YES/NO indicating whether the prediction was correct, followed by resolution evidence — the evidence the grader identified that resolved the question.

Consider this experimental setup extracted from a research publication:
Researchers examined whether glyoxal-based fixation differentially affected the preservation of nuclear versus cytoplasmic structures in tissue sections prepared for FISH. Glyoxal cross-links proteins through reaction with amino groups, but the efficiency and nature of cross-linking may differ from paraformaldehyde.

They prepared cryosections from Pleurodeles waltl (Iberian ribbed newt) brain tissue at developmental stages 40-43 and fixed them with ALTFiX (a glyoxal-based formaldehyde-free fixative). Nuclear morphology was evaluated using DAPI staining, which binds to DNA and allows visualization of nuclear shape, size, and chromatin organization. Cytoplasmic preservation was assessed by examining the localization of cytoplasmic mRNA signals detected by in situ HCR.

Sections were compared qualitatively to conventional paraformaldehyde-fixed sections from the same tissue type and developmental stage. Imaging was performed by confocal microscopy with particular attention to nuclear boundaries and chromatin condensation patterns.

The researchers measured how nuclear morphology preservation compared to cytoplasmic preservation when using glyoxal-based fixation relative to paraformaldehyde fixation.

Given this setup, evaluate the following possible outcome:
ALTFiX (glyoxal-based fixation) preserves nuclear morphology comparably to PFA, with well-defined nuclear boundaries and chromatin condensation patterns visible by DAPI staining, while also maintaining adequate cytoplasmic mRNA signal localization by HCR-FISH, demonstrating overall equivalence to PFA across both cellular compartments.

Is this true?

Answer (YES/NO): NO